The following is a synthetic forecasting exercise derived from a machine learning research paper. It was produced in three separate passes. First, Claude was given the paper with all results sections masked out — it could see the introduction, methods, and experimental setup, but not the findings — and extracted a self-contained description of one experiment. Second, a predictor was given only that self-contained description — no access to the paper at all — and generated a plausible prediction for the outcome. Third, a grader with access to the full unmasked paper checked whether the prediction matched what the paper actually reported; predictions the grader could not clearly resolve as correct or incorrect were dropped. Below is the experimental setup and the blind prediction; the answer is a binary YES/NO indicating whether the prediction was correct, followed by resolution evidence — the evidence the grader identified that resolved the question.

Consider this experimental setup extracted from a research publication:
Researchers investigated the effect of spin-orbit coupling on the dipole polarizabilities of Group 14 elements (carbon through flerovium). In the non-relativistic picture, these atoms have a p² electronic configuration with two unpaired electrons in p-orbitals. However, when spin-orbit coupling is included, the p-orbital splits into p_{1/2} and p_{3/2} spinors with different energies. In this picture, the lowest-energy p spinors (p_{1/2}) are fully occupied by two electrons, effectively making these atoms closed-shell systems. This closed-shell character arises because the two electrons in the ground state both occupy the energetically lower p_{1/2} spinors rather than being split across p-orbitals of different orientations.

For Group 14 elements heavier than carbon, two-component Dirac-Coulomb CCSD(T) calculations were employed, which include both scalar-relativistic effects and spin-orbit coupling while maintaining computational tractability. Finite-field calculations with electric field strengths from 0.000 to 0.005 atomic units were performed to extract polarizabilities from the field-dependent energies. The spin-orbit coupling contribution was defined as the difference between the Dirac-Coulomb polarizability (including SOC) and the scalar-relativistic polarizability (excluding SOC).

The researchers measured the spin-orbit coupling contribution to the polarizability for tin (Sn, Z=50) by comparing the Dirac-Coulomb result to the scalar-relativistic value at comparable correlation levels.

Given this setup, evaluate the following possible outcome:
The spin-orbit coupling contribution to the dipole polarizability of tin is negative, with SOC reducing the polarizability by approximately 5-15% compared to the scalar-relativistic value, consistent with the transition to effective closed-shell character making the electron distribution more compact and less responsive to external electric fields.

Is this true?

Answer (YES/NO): NO